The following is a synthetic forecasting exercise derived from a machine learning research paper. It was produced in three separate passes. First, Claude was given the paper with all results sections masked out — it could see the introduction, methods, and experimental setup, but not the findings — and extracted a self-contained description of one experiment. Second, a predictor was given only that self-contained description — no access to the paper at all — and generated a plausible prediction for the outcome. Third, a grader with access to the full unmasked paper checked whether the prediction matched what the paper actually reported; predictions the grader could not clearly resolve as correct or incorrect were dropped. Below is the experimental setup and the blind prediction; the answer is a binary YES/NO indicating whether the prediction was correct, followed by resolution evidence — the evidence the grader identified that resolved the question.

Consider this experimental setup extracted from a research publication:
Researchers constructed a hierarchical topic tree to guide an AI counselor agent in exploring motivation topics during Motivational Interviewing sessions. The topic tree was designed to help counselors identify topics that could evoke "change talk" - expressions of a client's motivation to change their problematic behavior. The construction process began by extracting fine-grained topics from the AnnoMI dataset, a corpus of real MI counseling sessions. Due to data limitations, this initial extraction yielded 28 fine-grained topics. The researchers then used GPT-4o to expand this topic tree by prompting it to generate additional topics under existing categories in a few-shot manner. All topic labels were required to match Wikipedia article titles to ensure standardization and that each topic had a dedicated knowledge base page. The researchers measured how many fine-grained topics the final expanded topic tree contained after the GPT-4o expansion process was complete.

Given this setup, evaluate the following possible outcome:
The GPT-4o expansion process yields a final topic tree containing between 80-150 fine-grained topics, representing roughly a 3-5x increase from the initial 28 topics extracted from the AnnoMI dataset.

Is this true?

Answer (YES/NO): NO